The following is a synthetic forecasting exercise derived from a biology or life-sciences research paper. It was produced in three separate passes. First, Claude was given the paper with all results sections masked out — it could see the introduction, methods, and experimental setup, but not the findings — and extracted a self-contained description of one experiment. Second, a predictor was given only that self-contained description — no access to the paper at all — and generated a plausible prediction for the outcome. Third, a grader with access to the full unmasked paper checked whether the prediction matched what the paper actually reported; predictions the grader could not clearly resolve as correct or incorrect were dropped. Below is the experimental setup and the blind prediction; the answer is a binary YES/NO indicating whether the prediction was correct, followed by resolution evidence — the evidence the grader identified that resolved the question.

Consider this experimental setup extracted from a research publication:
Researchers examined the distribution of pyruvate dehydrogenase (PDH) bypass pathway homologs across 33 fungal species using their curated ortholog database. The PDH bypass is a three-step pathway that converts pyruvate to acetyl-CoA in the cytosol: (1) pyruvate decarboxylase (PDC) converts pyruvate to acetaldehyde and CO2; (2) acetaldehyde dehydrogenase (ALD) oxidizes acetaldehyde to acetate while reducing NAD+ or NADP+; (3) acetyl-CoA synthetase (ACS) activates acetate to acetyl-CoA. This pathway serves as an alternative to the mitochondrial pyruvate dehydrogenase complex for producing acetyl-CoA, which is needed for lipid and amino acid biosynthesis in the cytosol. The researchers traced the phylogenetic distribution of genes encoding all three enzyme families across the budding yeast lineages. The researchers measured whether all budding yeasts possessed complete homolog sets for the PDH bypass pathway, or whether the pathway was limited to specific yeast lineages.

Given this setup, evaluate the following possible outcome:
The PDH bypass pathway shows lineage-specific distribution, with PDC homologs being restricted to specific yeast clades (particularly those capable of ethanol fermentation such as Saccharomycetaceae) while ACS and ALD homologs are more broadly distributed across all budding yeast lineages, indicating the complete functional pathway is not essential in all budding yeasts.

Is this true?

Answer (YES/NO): NO